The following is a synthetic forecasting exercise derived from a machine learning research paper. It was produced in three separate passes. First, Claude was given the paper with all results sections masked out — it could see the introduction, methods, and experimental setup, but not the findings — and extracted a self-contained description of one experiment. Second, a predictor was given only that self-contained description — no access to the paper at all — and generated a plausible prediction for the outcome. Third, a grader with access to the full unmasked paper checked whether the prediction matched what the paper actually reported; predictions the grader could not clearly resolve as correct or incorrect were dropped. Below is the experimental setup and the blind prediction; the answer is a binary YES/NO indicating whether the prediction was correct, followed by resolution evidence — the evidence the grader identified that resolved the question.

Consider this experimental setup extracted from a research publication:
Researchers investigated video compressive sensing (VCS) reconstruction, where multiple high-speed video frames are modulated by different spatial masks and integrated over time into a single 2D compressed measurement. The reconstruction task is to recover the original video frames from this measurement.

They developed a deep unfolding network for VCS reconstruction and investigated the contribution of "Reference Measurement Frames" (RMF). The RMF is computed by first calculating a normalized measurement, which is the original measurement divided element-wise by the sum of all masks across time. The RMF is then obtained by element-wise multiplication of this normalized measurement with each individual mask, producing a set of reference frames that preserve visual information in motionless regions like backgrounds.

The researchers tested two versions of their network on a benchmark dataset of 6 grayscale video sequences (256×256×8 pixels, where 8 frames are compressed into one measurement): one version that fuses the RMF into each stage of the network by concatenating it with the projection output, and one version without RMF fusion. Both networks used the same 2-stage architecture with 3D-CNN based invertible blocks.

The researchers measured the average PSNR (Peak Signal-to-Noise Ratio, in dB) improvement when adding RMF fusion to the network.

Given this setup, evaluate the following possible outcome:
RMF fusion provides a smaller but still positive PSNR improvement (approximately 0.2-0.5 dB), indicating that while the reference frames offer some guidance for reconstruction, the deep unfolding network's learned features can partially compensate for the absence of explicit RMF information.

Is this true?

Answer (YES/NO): NO